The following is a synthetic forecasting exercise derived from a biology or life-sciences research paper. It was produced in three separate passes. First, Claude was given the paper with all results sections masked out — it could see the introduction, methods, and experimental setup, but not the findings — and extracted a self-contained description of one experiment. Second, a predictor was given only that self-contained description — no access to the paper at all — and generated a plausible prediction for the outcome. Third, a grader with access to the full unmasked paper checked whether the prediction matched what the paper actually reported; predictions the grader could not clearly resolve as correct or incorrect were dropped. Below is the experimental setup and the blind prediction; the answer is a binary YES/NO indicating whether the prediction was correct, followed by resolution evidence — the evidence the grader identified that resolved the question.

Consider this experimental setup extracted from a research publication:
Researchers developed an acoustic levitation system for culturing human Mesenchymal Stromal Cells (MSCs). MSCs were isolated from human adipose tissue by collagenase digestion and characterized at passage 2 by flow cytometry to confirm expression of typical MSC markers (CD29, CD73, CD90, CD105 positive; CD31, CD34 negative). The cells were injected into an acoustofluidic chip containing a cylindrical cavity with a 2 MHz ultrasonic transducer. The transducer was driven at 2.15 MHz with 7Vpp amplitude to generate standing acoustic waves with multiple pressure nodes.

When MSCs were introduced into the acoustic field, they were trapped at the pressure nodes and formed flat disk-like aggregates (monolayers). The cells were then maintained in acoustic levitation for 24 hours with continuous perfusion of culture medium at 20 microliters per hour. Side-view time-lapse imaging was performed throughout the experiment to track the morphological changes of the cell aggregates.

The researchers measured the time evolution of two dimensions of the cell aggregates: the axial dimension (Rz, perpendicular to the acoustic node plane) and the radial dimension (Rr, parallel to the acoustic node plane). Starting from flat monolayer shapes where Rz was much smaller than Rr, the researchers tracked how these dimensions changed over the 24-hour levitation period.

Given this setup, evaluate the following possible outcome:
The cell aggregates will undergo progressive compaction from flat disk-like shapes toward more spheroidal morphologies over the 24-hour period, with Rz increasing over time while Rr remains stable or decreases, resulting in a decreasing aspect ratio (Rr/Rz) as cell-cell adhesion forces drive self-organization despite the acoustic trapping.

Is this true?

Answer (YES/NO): YES